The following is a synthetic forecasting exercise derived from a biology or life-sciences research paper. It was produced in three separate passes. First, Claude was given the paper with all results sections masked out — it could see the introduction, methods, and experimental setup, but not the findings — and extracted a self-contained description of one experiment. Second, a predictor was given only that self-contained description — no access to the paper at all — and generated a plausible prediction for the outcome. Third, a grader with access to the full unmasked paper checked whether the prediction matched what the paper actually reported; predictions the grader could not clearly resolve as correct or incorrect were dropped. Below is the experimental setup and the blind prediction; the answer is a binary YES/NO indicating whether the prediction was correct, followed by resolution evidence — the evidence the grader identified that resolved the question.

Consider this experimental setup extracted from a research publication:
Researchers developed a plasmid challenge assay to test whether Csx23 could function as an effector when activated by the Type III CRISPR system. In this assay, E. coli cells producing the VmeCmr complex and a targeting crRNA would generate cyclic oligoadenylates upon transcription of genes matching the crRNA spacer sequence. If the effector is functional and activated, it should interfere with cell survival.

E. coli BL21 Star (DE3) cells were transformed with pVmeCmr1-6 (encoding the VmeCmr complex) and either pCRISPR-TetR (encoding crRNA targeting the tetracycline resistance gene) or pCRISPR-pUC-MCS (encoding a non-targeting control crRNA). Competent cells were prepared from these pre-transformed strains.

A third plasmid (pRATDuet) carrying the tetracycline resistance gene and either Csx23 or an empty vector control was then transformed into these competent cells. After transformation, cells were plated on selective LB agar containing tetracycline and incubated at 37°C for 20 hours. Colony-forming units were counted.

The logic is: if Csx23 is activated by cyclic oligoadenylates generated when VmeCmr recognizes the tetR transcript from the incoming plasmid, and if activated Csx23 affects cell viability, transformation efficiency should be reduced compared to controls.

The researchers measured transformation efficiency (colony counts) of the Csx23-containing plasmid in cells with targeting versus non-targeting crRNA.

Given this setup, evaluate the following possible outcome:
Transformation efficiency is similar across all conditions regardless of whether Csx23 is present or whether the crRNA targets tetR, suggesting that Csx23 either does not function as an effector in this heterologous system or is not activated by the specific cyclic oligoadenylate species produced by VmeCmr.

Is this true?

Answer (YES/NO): NO